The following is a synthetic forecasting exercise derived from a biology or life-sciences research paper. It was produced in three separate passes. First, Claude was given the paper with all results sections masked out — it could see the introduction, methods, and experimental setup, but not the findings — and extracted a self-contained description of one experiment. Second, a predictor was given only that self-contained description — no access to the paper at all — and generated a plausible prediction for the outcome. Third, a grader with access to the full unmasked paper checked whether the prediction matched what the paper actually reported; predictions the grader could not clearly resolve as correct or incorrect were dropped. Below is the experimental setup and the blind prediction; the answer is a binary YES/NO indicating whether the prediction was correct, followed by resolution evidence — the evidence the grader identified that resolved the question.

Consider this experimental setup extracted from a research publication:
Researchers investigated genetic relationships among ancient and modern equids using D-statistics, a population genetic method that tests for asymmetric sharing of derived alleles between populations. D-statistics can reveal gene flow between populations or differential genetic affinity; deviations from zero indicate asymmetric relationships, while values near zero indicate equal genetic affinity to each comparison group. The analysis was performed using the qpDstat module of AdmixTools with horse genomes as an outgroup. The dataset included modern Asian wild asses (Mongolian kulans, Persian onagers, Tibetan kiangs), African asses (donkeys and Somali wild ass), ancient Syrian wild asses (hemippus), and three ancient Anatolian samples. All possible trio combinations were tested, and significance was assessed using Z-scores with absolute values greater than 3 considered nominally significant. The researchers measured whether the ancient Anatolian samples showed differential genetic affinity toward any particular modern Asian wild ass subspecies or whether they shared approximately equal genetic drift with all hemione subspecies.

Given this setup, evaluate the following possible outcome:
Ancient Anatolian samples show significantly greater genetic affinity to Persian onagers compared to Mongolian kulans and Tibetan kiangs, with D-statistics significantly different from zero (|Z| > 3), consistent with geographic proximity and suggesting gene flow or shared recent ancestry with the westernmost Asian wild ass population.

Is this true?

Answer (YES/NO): YES